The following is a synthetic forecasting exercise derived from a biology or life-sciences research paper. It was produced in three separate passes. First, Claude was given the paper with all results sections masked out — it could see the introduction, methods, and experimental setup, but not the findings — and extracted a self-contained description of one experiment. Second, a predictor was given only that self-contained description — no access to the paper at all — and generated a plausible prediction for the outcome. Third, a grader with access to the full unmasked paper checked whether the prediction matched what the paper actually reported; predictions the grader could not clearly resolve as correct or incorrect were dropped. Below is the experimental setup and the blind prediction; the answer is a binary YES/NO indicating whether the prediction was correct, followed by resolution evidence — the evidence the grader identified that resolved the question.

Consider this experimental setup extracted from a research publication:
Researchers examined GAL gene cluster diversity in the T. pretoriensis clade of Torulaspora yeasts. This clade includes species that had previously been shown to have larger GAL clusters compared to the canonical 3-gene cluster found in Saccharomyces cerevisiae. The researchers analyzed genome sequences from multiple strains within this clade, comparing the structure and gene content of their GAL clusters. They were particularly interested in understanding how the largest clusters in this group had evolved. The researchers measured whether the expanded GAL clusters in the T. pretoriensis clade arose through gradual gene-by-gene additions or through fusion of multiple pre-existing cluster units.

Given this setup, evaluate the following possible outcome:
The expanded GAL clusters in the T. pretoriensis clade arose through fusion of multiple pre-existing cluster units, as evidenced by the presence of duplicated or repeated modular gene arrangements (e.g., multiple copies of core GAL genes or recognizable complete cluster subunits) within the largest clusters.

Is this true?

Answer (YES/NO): YES